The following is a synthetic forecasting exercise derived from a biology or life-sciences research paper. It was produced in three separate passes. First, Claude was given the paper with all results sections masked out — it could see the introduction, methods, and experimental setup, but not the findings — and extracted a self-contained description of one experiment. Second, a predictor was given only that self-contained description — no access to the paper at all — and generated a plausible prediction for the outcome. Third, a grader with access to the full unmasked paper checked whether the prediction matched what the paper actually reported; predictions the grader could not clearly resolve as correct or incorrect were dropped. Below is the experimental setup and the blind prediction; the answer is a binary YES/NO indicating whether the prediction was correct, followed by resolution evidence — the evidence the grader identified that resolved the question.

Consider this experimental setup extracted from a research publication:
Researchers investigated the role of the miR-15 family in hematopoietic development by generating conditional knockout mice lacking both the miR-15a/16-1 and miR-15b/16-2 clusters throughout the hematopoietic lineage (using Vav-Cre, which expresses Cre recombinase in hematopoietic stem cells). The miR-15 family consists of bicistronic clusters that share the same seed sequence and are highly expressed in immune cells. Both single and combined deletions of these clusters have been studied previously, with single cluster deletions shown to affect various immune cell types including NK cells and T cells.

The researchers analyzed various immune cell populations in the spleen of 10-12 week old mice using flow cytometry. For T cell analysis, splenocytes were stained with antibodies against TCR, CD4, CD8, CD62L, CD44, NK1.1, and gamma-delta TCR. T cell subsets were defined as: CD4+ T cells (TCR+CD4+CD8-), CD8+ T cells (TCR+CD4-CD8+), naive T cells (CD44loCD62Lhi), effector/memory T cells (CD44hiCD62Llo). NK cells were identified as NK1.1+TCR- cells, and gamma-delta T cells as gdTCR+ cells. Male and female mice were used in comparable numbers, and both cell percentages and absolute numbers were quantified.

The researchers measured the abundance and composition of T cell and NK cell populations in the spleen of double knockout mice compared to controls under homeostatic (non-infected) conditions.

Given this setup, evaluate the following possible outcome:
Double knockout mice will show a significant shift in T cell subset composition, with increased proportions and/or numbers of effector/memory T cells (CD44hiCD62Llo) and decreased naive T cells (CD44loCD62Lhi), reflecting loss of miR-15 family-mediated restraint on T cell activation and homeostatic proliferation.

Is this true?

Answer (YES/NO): NO